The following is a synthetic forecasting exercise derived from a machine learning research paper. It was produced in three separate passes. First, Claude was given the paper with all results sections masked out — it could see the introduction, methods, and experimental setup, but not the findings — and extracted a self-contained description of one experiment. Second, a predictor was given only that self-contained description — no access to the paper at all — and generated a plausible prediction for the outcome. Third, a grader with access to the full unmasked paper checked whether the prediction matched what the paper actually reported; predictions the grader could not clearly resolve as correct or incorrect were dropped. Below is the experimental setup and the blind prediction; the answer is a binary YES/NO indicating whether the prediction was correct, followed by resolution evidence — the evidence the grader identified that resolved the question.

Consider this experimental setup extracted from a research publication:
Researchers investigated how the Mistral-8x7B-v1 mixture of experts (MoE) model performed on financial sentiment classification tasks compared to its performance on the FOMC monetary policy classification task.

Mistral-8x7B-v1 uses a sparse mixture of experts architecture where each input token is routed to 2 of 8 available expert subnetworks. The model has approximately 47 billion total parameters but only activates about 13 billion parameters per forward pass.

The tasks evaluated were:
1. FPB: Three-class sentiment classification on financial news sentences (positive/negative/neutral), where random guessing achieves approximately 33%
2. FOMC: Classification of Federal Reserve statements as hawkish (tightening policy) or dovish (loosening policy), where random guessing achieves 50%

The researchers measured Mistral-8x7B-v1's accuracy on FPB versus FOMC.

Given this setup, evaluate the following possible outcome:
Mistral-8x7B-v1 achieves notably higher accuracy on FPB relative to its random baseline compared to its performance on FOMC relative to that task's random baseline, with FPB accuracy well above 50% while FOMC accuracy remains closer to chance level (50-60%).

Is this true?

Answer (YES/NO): NO